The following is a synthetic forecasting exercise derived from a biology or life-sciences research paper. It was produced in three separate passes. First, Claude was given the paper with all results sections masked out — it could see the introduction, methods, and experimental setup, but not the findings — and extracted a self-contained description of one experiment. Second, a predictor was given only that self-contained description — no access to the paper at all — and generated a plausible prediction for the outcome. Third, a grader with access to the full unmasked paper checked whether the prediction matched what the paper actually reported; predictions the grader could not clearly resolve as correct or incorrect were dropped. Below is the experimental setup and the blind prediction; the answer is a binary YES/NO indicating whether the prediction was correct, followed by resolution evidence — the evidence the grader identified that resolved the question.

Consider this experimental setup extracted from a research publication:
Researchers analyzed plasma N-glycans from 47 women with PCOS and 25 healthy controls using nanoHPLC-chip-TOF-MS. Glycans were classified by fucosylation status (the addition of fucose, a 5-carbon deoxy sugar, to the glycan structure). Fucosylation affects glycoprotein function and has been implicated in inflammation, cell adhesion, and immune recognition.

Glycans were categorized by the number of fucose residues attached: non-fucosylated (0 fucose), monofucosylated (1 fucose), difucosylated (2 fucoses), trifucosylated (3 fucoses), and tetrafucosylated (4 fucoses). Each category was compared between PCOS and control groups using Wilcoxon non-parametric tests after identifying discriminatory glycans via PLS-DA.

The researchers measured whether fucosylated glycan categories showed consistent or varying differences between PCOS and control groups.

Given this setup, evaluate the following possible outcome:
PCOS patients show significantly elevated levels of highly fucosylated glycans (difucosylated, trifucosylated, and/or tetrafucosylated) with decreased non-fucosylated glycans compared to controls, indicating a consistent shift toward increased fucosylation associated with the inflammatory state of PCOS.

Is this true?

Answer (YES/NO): NO